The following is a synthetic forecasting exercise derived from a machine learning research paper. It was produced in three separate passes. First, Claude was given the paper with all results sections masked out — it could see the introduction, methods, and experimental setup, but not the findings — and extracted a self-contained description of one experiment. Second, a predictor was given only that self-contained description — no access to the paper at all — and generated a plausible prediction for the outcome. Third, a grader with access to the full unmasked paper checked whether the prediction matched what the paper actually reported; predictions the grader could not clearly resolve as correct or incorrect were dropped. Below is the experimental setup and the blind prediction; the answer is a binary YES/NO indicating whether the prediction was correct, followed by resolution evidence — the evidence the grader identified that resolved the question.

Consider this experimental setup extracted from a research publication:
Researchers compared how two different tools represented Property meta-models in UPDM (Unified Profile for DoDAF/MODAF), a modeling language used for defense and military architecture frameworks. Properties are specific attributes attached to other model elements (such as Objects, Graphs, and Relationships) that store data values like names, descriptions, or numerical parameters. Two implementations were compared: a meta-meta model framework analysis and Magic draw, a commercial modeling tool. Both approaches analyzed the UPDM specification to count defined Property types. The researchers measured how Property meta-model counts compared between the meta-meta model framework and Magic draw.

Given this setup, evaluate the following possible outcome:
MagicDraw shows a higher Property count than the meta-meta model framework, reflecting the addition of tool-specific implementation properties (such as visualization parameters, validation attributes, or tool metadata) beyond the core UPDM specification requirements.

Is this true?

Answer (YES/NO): YES